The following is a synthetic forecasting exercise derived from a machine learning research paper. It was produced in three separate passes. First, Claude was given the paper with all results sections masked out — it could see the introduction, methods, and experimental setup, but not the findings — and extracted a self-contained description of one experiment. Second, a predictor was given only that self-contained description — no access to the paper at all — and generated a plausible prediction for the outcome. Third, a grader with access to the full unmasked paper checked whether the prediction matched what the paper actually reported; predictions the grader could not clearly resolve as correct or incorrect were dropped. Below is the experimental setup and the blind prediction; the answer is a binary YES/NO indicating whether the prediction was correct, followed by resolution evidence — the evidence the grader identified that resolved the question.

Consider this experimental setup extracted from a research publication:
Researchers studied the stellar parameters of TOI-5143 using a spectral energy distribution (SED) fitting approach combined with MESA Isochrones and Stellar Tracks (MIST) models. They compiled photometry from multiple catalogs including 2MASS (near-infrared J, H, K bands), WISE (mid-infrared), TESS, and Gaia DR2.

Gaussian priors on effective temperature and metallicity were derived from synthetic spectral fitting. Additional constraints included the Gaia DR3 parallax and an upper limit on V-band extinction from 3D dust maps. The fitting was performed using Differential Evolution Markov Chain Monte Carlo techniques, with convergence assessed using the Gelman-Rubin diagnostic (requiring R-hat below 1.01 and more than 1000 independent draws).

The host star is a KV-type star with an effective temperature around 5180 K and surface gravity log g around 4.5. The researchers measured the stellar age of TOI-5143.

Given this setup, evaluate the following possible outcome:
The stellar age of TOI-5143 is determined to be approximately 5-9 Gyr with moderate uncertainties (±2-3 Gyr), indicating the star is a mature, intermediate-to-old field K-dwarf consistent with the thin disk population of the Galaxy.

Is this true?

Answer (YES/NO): NO